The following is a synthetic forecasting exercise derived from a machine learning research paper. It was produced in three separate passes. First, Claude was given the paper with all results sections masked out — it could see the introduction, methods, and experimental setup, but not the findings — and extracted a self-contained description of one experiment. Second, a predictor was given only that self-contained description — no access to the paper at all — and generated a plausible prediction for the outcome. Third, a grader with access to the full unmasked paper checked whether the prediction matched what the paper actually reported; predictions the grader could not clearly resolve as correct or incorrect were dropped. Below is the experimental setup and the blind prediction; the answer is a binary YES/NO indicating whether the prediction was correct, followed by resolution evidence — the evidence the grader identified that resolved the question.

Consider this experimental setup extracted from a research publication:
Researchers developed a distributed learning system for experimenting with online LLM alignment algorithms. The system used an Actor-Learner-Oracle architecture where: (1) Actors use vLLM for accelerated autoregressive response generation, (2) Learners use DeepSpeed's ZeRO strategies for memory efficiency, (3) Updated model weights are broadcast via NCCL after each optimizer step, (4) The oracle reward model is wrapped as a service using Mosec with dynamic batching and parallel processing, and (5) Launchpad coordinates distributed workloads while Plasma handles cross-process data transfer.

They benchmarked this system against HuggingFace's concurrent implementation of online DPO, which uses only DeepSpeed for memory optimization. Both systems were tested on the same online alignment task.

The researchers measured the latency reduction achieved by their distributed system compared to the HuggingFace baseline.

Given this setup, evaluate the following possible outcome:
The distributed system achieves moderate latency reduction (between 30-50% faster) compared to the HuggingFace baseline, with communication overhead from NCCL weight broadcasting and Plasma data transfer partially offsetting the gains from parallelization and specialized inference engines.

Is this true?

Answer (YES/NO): NO